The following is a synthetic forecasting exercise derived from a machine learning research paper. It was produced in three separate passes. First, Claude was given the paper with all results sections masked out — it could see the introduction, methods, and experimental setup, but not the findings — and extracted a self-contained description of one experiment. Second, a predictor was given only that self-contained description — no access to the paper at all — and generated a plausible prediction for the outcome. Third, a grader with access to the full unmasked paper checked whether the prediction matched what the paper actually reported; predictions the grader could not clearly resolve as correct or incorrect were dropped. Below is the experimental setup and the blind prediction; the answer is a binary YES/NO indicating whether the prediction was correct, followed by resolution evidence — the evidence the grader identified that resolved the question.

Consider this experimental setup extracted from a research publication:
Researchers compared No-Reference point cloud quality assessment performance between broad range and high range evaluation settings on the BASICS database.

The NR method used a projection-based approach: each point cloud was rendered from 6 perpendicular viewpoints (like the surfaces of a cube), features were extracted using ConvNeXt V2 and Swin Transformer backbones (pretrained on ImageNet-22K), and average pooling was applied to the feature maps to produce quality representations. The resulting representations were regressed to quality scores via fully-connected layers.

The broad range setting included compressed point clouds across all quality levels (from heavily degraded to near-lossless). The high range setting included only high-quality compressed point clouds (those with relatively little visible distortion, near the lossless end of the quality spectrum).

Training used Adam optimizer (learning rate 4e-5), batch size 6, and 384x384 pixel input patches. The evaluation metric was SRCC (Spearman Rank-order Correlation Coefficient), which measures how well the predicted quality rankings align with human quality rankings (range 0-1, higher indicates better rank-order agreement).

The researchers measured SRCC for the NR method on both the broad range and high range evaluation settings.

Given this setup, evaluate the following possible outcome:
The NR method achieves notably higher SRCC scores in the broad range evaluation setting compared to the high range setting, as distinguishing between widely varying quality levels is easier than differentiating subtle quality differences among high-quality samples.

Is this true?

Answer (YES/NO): YES